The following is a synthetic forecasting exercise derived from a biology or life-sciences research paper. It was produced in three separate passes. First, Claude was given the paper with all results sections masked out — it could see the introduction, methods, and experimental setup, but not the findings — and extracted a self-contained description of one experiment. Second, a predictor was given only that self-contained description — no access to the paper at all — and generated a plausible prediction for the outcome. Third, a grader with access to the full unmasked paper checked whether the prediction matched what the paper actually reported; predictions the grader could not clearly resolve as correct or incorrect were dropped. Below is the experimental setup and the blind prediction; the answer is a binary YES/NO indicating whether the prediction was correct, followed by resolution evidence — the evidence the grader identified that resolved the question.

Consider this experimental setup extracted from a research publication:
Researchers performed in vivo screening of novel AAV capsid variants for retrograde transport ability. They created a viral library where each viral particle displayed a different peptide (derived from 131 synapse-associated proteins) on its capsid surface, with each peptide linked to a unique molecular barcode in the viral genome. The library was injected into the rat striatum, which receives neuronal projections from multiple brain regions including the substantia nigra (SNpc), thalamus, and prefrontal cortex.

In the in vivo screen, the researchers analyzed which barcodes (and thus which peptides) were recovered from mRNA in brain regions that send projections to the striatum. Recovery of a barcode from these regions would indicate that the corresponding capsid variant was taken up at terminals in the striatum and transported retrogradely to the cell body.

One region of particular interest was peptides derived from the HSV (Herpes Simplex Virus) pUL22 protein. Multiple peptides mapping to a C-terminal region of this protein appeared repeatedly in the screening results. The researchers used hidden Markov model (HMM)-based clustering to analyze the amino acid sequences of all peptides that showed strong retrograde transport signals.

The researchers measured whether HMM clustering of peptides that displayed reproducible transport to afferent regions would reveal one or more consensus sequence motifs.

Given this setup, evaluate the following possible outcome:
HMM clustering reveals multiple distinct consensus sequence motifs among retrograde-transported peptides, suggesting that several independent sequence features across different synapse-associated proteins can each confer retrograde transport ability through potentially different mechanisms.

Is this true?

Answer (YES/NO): NO